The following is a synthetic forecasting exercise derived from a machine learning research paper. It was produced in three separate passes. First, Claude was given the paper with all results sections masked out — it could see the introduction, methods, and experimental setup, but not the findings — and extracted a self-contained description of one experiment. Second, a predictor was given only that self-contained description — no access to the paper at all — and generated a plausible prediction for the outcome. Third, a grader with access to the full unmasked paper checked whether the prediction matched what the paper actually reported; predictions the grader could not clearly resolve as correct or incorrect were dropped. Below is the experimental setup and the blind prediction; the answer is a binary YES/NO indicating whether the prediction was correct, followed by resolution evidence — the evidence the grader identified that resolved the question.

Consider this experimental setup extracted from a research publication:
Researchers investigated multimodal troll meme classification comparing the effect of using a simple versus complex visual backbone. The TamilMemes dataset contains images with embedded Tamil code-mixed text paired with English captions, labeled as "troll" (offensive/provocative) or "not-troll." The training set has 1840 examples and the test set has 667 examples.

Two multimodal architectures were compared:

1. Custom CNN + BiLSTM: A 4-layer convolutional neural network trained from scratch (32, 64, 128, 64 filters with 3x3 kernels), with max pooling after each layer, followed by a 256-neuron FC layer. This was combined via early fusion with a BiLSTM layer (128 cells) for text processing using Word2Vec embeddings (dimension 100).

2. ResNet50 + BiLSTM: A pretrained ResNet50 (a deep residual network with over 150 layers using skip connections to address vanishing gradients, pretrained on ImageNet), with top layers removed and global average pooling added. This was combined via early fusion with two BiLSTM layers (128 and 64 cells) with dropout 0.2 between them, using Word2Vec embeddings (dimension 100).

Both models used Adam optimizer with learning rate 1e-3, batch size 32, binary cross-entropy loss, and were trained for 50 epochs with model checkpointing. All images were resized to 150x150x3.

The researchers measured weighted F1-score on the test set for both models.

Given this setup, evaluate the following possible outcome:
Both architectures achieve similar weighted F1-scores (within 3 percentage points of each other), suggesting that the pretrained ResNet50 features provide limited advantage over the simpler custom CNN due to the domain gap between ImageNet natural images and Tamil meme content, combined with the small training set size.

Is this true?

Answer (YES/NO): NO